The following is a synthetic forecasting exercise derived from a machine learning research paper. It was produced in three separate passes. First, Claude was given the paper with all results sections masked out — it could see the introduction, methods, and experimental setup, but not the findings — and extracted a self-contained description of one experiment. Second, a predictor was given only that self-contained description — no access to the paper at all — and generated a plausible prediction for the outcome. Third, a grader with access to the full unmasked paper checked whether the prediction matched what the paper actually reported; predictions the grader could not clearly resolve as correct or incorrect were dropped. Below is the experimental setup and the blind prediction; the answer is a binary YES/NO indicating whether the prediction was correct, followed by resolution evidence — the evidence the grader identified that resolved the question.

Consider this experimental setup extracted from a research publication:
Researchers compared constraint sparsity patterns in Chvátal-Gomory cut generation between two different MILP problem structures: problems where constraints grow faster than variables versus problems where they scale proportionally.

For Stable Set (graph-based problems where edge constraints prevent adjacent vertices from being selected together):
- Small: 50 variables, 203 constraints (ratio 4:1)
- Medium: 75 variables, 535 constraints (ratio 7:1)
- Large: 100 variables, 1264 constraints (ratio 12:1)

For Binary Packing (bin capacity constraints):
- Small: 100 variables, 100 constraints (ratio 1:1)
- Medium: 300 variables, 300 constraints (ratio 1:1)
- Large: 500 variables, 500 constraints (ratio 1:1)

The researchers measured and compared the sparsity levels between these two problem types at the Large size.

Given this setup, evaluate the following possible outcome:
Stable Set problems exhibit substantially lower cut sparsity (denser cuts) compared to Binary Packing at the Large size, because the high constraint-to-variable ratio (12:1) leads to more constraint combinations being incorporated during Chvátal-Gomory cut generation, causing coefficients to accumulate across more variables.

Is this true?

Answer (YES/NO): NO